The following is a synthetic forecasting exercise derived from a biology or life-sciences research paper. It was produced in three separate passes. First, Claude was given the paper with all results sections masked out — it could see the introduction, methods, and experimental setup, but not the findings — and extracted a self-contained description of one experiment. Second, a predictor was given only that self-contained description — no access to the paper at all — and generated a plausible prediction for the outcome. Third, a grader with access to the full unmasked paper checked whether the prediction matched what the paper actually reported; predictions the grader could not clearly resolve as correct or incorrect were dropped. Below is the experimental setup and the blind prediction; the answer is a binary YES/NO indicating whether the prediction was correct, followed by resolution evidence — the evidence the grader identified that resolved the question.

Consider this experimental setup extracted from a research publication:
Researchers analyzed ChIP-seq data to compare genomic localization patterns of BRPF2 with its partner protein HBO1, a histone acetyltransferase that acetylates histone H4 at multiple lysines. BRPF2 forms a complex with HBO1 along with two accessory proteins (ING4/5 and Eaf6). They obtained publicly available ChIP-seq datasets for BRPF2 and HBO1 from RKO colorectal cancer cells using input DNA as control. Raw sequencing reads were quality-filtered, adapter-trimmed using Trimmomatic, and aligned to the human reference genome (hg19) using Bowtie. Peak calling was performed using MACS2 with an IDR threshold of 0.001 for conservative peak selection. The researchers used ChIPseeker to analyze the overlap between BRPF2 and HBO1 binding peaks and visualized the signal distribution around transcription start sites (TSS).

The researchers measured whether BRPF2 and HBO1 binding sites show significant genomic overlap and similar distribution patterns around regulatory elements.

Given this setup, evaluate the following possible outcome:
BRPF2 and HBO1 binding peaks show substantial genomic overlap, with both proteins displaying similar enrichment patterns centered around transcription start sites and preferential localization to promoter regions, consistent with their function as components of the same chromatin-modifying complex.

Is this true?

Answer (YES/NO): YES